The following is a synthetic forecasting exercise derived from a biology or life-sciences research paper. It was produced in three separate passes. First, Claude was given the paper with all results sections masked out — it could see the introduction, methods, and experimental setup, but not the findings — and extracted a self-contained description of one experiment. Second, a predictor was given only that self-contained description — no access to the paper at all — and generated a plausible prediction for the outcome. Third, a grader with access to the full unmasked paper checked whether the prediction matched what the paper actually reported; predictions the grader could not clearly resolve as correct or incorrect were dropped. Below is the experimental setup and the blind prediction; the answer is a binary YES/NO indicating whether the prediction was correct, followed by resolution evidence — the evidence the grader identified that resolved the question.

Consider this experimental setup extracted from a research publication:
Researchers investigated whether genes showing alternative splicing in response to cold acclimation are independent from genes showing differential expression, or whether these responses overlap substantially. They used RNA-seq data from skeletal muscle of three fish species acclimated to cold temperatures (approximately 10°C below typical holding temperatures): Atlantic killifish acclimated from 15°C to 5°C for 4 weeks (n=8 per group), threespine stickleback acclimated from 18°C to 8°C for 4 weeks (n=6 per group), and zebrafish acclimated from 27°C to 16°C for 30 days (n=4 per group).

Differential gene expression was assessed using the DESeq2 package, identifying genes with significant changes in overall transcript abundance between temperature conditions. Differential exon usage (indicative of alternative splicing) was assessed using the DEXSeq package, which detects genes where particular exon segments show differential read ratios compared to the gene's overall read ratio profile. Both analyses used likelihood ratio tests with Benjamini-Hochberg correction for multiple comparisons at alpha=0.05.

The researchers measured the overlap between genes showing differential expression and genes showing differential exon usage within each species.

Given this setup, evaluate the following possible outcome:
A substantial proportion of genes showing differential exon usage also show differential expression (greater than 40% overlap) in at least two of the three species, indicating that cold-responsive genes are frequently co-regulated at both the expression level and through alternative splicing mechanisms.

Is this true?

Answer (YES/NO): YES